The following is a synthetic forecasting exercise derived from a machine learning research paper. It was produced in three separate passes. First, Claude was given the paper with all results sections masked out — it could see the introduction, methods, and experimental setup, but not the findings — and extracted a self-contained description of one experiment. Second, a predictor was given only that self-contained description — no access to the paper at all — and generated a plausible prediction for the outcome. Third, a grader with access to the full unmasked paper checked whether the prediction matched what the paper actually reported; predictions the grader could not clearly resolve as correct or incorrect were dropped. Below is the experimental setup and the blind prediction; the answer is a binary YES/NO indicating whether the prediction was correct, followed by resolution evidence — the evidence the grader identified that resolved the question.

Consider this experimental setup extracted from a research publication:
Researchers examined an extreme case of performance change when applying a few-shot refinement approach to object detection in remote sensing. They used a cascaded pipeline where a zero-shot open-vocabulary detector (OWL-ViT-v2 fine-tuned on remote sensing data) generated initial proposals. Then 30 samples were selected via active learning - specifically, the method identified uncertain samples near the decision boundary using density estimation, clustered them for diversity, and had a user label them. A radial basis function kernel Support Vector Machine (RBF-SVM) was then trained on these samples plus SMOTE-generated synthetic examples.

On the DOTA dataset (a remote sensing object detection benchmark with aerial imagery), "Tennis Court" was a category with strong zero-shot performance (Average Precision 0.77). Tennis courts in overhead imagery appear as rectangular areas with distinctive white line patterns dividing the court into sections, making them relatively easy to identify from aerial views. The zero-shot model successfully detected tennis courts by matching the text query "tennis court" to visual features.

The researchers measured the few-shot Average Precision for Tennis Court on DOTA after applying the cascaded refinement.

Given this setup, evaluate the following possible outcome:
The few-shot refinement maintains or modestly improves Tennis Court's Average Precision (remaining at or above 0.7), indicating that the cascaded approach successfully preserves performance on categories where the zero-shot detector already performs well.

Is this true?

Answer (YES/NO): NO